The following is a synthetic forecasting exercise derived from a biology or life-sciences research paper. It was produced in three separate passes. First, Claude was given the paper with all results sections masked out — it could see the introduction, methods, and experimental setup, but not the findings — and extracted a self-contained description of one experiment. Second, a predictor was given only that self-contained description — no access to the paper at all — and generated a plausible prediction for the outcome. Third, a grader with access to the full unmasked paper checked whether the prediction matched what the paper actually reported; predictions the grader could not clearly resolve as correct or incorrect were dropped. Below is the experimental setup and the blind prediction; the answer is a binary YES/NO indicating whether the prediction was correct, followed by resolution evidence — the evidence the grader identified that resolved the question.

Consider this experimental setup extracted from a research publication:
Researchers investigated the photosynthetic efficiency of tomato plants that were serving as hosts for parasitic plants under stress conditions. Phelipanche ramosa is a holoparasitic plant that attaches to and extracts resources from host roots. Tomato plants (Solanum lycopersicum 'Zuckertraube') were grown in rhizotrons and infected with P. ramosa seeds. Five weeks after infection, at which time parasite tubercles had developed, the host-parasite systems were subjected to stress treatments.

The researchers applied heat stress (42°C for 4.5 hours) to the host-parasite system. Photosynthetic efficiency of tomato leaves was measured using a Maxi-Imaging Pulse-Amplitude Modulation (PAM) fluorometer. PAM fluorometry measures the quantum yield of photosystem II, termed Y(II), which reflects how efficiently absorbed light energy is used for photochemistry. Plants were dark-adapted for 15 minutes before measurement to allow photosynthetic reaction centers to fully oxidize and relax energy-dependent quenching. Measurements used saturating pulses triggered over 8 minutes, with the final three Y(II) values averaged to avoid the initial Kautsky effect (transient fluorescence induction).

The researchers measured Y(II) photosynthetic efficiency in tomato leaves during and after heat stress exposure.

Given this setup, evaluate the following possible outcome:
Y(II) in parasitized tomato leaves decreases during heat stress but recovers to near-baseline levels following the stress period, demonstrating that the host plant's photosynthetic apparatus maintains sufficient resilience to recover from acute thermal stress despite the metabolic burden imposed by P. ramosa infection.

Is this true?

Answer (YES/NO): NO